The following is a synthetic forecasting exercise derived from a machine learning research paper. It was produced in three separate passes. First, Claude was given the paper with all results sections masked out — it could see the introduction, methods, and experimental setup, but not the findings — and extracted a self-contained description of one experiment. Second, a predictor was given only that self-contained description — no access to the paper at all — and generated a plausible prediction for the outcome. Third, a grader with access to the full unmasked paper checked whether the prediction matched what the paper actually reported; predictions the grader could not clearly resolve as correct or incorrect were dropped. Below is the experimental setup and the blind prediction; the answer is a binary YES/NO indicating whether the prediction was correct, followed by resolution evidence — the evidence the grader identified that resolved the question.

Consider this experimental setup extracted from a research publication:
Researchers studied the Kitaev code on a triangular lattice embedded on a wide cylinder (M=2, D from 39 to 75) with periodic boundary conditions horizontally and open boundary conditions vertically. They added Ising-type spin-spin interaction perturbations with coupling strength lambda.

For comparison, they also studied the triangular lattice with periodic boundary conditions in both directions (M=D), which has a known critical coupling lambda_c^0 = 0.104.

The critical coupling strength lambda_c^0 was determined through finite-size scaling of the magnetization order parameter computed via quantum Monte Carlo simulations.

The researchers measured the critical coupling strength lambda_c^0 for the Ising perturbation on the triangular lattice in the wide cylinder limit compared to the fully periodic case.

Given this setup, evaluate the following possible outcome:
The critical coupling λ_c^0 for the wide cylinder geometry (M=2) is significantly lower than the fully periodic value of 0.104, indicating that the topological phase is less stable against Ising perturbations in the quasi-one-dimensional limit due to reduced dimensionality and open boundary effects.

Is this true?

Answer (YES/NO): NO